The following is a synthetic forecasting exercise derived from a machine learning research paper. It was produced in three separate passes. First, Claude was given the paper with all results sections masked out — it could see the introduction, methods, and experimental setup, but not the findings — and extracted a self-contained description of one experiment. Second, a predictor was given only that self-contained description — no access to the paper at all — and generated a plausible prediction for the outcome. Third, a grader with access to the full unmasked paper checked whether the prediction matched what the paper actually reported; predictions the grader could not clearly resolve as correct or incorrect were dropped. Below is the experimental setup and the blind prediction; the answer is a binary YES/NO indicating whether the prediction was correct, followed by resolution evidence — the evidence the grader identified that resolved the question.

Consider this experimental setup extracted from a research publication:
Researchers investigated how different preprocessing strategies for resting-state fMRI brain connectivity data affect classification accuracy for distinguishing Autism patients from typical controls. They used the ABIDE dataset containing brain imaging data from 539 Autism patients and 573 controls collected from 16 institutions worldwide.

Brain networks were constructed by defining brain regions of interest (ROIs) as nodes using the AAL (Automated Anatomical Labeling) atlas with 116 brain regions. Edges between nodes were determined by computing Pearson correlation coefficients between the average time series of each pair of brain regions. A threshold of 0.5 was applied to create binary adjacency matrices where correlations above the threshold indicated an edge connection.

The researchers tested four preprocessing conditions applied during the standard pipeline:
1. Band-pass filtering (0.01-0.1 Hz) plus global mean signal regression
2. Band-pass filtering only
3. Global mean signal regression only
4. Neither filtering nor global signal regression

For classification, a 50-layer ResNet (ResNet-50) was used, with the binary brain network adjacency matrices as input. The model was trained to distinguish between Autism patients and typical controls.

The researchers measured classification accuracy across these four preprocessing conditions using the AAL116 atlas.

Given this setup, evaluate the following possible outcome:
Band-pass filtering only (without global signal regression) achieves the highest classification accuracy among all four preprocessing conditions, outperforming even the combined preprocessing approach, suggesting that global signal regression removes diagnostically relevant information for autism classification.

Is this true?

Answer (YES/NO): YES